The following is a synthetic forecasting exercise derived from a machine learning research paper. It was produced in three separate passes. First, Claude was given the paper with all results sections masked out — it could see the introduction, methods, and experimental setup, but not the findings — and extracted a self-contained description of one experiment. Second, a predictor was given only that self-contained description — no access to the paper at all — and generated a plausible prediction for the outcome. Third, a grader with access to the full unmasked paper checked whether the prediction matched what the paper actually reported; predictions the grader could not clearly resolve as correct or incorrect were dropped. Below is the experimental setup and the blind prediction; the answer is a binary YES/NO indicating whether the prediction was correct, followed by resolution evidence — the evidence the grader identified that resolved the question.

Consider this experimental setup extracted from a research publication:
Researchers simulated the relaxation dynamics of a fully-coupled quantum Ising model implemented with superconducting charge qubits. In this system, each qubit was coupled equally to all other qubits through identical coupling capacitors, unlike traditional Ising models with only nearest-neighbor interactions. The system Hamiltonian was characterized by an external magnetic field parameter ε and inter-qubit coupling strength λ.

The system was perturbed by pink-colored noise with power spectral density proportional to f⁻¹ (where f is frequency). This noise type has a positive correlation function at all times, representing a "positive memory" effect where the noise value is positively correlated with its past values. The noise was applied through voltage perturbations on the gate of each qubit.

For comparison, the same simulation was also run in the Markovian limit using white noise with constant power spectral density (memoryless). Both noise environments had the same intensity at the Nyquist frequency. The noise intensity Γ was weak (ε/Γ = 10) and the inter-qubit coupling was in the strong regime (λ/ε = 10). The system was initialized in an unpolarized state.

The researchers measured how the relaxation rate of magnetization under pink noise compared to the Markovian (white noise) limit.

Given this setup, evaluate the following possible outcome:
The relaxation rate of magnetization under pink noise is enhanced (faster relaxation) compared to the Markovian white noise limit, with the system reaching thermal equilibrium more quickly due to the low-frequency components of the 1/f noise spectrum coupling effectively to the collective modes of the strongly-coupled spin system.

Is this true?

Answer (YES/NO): YES